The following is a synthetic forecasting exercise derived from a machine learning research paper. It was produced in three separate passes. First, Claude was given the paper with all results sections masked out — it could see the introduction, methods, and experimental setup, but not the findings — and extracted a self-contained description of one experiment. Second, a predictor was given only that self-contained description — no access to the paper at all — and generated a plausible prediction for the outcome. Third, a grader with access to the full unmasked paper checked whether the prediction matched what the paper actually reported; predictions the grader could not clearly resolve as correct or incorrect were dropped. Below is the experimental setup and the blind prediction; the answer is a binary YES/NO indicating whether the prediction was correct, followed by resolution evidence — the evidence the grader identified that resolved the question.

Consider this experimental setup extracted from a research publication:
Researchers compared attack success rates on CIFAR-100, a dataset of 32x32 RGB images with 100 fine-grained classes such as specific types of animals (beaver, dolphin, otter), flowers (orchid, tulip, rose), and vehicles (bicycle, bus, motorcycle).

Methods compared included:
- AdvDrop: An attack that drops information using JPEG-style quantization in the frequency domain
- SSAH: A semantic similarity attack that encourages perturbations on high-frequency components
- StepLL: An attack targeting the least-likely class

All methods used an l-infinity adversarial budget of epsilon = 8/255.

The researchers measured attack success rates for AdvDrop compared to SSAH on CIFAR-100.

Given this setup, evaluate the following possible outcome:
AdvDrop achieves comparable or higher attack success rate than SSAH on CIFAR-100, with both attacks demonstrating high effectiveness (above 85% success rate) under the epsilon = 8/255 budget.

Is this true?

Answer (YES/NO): NO